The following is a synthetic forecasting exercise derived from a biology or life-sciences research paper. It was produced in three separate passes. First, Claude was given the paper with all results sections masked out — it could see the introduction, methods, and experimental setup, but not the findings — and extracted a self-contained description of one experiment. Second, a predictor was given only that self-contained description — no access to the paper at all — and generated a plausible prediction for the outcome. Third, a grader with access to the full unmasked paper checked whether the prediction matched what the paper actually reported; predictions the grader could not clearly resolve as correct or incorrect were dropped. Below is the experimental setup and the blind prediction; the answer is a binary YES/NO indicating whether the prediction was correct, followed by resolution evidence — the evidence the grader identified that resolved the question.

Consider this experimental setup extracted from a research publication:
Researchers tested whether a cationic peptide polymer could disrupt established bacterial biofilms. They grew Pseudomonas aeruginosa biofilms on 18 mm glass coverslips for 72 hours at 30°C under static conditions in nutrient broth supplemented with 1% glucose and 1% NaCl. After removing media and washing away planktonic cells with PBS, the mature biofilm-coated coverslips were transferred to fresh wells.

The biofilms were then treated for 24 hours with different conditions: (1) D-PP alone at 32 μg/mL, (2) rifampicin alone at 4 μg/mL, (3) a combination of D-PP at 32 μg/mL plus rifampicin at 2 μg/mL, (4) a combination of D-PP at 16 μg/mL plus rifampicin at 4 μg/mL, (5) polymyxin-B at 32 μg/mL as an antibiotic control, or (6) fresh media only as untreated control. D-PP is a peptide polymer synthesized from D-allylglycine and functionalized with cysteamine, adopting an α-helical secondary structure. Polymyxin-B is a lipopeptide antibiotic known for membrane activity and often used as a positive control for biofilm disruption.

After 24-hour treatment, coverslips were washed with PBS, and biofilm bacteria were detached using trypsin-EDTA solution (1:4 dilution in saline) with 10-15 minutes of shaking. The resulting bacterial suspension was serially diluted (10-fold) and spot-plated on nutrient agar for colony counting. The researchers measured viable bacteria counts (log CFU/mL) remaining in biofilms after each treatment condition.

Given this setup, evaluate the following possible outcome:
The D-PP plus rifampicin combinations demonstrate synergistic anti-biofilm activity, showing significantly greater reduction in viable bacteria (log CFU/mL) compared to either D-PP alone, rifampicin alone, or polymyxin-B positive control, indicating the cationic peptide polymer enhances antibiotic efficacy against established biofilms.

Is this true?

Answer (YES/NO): NO